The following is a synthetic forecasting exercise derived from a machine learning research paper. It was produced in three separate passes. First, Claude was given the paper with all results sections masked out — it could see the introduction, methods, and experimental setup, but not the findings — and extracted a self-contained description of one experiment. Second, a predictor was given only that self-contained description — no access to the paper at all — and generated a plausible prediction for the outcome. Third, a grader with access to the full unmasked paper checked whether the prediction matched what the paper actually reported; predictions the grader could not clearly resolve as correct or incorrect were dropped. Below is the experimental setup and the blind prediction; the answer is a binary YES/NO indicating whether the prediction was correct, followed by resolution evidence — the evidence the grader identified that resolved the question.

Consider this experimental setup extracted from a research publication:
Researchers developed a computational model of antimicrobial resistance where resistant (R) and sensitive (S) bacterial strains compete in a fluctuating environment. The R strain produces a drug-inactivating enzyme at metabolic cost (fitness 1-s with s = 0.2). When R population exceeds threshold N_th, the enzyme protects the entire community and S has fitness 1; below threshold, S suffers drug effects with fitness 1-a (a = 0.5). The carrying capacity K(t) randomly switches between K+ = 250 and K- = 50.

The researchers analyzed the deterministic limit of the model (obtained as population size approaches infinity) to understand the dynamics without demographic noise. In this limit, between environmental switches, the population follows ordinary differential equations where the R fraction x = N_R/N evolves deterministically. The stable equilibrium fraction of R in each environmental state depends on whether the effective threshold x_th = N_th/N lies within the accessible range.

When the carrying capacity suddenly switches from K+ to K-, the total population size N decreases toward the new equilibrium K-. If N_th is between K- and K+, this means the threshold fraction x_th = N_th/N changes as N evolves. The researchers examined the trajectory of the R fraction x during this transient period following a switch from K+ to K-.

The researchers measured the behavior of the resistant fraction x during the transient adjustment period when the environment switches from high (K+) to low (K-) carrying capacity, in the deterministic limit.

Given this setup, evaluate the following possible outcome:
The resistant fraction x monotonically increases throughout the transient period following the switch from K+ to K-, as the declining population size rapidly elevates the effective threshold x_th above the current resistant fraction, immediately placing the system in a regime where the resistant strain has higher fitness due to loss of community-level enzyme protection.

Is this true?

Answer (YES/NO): YES